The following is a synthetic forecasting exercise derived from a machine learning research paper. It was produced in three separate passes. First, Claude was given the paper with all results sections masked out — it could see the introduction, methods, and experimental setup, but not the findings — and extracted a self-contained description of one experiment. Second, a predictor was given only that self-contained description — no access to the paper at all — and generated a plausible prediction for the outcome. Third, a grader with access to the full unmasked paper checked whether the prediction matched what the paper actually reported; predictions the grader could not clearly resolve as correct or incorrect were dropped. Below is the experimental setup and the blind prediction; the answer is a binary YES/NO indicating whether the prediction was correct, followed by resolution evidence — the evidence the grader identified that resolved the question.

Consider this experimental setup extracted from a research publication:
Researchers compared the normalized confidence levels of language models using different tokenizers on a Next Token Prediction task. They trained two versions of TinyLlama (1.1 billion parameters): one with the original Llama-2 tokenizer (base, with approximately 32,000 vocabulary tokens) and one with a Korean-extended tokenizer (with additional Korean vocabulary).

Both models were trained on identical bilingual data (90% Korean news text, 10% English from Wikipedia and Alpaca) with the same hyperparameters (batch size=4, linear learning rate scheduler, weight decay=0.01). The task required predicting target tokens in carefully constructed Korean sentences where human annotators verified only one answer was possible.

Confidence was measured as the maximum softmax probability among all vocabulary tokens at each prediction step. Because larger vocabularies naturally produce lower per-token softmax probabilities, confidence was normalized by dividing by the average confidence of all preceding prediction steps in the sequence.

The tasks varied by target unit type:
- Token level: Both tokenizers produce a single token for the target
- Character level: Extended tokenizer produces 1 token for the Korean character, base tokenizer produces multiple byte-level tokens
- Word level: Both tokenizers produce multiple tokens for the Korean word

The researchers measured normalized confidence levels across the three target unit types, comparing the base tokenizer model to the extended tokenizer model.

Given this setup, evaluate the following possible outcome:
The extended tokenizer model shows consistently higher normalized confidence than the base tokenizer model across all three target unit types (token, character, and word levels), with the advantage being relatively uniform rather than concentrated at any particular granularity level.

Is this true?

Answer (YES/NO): NO